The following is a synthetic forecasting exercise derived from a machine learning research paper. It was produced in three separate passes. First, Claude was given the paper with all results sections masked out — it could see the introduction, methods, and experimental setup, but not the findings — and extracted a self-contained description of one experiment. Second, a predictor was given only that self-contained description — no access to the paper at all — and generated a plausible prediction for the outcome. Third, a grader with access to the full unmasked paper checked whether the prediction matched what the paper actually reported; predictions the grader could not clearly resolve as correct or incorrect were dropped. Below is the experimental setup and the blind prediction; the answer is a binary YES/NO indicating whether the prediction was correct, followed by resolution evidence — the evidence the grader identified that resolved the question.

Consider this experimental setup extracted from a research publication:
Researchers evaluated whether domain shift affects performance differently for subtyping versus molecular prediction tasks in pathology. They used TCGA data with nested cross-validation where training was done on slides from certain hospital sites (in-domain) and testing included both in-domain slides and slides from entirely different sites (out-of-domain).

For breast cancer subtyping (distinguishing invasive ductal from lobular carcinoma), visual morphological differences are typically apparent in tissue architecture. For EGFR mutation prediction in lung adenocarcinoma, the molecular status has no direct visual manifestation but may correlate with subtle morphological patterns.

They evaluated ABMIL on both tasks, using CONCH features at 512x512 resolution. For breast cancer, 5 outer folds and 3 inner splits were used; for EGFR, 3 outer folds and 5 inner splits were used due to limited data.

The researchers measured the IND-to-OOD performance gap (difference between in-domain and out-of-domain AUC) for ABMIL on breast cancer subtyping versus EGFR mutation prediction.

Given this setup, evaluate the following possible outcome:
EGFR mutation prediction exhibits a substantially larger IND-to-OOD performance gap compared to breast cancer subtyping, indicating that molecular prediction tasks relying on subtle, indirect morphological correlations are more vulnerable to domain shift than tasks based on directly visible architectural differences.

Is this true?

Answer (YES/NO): NO